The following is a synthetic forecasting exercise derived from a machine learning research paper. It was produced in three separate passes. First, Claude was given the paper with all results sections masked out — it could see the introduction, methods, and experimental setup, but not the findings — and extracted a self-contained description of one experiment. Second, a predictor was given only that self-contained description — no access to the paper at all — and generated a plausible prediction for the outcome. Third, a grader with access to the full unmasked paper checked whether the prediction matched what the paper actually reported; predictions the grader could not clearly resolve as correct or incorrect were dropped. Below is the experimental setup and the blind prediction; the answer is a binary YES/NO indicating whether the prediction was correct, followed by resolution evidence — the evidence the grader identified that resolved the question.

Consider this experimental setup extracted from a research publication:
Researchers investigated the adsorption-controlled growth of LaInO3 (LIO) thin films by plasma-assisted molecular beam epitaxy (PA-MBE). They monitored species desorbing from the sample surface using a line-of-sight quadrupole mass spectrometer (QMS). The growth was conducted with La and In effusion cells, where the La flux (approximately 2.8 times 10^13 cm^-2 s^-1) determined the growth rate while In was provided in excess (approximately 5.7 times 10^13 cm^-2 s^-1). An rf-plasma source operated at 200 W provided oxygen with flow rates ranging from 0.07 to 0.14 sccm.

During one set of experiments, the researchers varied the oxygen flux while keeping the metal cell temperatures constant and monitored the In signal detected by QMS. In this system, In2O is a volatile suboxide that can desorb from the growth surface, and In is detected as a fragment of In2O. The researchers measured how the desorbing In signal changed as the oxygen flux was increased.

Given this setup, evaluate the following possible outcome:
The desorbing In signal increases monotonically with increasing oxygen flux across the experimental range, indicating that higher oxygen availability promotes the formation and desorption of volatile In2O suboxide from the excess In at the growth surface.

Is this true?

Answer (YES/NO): NO